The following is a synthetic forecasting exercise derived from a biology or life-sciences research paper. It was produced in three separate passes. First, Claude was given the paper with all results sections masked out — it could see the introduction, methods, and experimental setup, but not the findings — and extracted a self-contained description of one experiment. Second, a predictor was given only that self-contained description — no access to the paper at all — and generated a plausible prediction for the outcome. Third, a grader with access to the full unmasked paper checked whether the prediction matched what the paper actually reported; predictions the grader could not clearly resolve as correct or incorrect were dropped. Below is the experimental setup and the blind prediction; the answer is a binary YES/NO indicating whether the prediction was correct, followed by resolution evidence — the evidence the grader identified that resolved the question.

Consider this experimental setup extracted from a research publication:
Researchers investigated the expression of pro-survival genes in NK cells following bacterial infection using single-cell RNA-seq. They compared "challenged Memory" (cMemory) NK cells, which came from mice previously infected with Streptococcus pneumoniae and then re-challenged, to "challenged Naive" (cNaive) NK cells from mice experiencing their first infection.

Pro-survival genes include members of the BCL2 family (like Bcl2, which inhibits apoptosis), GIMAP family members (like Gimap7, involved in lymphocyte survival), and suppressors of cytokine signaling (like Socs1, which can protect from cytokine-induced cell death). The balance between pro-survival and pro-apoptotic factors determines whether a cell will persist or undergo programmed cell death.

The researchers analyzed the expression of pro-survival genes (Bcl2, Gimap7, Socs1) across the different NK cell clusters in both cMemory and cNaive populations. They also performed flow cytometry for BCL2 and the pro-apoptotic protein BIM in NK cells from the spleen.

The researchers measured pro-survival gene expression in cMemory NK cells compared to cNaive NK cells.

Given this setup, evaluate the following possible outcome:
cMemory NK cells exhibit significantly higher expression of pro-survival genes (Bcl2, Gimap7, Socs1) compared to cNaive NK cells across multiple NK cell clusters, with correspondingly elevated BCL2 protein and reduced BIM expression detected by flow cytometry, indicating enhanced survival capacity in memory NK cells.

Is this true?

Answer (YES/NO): NO